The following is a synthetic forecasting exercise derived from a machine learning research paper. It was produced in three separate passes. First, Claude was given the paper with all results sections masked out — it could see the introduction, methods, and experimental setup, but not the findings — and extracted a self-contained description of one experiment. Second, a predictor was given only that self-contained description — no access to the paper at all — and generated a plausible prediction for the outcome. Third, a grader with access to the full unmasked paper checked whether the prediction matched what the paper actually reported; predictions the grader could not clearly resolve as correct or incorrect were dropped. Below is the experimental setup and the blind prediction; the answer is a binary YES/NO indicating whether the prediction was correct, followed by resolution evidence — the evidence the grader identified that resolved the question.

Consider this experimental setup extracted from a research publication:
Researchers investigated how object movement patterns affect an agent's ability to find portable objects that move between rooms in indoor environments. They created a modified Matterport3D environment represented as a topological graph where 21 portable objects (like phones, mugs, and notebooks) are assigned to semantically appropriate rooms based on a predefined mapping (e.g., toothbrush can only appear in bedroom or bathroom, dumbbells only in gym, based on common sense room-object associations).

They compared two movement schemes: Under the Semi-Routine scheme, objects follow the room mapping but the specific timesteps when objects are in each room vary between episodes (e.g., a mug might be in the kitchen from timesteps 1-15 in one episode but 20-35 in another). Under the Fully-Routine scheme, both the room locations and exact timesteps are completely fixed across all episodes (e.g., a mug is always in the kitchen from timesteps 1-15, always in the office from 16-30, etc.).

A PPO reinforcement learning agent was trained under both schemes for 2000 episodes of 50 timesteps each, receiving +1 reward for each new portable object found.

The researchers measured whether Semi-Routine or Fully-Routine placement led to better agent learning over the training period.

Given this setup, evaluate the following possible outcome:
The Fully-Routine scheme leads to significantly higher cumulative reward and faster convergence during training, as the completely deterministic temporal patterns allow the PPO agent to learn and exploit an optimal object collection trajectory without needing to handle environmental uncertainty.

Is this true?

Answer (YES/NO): NO